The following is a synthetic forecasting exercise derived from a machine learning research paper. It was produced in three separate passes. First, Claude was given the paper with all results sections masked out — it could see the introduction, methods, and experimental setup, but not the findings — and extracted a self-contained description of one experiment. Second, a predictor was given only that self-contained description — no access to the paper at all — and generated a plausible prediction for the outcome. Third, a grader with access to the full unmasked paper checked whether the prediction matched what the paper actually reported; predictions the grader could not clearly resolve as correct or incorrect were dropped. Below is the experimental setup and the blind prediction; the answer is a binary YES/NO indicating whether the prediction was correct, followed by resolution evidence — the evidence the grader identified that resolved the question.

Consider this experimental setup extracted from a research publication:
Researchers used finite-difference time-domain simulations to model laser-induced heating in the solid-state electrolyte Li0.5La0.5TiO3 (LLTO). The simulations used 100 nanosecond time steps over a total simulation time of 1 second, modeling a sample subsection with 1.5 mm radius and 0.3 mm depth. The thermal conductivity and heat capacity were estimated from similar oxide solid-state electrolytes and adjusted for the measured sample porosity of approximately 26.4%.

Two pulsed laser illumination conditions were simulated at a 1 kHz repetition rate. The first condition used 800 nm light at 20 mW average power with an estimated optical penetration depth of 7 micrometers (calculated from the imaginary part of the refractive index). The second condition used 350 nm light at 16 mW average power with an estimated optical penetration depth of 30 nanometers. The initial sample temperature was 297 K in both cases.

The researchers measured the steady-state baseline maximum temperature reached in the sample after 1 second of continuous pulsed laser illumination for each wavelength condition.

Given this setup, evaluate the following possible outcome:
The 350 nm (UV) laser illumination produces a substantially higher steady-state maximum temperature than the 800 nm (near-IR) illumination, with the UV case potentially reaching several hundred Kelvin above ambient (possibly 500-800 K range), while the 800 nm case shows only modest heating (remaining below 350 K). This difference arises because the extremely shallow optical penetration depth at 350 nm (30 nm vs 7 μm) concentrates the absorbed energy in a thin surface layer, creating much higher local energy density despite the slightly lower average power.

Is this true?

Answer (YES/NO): NO